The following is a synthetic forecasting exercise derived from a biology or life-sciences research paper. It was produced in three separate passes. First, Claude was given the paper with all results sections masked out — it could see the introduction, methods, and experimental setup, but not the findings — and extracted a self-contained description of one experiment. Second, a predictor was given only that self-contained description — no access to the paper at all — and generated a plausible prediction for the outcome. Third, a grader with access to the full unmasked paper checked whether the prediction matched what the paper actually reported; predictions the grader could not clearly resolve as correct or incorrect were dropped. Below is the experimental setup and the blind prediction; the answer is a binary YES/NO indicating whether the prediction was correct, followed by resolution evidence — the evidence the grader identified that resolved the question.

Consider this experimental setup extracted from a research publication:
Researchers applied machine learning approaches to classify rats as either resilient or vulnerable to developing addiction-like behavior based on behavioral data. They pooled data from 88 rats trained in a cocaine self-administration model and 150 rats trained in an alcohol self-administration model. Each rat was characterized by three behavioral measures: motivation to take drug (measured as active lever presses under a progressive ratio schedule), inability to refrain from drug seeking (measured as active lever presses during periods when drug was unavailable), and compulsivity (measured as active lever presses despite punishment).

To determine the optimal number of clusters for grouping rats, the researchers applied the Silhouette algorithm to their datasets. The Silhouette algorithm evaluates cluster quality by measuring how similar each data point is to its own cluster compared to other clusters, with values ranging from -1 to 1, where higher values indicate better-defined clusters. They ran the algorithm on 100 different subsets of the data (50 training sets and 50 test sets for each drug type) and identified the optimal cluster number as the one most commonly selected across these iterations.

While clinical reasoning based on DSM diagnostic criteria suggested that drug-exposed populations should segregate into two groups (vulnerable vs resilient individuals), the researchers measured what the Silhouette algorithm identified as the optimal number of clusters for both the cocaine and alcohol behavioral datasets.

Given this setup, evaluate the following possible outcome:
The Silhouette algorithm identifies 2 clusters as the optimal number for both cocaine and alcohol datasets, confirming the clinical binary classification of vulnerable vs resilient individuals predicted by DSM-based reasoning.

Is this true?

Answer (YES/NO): YES